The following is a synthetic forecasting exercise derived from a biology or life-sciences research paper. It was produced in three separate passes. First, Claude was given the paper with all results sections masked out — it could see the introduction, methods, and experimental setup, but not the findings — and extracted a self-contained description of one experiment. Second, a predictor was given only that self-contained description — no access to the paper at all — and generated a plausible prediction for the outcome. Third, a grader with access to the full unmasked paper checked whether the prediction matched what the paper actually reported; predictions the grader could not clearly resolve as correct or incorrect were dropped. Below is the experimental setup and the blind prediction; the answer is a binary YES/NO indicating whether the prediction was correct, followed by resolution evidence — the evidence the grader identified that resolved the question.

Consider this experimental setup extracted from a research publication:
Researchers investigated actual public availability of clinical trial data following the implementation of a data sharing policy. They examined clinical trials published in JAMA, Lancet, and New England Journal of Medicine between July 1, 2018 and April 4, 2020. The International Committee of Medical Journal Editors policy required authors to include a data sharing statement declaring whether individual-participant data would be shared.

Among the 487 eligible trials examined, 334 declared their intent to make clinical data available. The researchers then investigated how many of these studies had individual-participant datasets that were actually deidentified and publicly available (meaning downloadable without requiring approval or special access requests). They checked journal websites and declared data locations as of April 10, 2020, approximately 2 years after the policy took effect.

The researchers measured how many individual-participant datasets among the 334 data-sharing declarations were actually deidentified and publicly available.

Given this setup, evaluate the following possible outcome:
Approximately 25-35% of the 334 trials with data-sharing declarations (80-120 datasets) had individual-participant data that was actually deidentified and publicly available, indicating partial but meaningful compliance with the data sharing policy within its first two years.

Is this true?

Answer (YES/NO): NO